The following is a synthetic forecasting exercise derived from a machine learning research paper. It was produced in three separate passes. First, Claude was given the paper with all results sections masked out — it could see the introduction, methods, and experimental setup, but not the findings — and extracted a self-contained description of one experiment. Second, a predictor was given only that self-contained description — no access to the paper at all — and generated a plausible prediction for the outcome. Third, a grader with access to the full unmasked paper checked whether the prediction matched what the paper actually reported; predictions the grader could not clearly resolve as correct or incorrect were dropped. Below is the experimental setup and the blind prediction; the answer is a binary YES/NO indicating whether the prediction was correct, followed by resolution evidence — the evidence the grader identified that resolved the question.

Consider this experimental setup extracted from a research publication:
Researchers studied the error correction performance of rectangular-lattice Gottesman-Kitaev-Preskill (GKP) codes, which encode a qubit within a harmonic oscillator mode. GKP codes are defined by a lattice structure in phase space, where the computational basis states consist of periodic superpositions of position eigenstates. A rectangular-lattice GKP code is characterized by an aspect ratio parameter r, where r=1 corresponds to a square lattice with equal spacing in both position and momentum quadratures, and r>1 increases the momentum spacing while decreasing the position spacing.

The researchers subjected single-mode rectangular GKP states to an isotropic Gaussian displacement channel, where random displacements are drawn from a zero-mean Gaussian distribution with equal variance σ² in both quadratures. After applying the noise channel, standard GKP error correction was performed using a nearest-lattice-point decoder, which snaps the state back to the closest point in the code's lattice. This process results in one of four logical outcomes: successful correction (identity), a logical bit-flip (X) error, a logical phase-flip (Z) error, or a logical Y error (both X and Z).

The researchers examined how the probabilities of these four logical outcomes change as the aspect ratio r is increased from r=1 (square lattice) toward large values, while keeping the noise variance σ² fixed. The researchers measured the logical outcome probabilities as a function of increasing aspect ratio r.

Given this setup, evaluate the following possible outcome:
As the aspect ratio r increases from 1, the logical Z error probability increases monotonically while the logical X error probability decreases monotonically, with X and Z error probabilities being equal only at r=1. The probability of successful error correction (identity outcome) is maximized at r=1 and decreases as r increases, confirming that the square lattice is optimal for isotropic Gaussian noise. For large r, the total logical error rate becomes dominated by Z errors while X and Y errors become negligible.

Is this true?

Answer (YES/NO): NO